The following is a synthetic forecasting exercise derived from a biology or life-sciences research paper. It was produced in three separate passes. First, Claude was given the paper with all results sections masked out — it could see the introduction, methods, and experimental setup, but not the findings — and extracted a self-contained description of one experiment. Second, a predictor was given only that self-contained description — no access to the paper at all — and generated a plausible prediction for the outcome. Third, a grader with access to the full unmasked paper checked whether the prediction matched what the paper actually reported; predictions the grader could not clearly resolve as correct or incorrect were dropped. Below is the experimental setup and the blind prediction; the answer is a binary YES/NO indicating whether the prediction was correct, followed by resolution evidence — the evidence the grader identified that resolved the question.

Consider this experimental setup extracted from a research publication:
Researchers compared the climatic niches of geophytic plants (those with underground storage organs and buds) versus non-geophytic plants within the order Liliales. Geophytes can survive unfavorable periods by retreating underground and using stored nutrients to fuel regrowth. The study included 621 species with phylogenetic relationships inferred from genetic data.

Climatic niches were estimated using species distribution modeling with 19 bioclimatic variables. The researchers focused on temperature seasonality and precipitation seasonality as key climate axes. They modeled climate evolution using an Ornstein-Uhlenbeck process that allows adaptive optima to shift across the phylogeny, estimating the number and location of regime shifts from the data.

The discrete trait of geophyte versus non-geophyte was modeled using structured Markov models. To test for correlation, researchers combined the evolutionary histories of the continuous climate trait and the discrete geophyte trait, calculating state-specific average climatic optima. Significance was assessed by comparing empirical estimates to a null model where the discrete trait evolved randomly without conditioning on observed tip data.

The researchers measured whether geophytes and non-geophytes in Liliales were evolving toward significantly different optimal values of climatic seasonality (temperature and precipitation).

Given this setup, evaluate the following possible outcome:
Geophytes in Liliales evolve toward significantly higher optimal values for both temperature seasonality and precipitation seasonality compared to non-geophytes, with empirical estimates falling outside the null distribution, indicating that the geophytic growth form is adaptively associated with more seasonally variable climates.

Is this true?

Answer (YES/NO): NO